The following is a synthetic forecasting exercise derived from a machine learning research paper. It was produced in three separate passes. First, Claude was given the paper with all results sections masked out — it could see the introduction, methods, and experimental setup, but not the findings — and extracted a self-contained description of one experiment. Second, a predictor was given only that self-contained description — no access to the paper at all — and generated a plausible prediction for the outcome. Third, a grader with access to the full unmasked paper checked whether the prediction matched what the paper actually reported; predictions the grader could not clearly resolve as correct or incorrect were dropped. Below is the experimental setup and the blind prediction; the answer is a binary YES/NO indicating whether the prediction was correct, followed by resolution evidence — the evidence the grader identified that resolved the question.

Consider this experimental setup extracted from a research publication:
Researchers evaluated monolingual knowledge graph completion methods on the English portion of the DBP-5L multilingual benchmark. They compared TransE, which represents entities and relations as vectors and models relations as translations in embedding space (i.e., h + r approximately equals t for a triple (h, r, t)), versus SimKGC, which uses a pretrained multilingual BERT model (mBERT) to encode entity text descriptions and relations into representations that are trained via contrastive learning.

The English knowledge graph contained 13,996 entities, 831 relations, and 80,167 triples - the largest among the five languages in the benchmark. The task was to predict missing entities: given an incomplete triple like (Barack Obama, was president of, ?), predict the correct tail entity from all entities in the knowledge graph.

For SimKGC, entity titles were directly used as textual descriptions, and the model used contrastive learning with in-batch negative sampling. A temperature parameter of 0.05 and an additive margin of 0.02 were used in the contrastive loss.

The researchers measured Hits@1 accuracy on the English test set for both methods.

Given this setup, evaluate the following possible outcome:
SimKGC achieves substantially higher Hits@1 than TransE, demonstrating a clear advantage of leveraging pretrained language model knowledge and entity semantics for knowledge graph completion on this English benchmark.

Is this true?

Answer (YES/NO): YES